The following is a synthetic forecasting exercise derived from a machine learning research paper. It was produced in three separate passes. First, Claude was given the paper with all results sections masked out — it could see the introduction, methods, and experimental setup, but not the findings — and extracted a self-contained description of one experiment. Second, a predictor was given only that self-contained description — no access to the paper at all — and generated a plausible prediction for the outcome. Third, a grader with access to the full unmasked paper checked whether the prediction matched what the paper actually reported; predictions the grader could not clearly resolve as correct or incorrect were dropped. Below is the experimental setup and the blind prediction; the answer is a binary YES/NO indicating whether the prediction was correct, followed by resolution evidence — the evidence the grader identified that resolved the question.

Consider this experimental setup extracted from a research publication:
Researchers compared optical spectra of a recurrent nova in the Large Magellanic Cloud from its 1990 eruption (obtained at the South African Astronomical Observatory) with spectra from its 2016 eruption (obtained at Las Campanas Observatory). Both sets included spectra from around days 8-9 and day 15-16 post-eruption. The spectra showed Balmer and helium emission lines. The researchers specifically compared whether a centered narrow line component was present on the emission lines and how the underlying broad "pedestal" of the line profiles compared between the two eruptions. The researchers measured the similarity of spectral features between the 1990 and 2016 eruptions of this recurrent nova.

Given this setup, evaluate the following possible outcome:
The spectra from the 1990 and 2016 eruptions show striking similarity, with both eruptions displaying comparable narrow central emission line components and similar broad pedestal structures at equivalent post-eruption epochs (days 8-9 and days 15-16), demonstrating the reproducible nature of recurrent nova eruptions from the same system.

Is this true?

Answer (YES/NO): NO